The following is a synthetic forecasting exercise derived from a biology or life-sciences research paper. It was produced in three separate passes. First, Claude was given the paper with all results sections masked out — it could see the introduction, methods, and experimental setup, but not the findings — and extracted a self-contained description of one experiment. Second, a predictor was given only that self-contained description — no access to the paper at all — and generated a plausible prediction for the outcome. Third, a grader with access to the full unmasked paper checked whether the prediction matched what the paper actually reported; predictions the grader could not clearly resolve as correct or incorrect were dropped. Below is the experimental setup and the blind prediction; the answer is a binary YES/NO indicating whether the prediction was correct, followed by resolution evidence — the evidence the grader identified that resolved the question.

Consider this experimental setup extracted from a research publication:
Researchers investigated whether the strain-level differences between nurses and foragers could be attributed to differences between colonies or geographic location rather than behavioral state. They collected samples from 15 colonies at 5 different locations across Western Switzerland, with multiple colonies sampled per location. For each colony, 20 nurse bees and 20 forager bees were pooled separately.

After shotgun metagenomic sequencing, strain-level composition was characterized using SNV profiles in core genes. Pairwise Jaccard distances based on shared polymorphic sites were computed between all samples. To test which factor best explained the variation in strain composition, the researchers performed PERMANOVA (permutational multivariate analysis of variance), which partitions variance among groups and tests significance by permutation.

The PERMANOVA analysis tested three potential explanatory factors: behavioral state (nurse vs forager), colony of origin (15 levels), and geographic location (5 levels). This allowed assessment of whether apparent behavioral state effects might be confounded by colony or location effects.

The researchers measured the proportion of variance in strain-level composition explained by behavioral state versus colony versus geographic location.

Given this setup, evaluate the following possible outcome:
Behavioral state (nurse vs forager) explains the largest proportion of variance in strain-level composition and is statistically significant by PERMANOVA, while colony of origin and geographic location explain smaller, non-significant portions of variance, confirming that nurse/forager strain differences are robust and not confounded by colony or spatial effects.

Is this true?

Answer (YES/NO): NO